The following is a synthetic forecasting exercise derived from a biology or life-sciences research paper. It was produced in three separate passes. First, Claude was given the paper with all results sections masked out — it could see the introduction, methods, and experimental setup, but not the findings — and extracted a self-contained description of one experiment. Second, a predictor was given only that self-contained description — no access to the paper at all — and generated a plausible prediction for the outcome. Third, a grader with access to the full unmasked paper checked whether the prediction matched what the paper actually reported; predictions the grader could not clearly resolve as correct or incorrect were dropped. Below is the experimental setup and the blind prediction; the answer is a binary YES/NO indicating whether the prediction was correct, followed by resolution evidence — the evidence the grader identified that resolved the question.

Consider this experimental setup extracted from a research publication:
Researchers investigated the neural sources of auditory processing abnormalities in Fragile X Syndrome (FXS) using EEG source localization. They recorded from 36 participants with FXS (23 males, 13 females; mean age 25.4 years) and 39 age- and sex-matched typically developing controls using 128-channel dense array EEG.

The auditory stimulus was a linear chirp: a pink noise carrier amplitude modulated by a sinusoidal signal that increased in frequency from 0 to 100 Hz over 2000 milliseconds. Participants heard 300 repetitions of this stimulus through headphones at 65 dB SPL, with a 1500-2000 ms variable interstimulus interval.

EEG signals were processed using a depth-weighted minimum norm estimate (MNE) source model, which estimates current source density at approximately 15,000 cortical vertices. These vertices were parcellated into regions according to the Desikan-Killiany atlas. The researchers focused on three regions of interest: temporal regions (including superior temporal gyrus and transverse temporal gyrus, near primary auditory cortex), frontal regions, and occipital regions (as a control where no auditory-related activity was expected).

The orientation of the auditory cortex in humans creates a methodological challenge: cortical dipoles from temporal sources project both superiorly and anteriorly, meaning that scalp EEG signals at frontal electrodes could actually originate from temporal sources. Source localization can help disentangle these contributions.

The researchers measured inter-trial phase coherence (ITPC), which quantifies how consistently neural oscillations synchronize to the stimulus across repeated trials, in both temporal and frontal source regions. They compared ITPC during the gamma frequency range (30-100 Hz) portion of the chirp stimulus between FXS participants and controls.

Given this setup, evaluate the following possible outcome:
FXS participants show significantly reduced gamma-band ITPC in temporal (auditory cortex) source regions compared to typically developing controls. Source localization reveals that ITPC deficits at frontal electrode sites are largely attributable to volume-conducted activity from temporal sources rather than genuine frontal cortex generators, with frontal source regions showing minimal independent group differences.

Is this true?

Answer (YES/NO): NO